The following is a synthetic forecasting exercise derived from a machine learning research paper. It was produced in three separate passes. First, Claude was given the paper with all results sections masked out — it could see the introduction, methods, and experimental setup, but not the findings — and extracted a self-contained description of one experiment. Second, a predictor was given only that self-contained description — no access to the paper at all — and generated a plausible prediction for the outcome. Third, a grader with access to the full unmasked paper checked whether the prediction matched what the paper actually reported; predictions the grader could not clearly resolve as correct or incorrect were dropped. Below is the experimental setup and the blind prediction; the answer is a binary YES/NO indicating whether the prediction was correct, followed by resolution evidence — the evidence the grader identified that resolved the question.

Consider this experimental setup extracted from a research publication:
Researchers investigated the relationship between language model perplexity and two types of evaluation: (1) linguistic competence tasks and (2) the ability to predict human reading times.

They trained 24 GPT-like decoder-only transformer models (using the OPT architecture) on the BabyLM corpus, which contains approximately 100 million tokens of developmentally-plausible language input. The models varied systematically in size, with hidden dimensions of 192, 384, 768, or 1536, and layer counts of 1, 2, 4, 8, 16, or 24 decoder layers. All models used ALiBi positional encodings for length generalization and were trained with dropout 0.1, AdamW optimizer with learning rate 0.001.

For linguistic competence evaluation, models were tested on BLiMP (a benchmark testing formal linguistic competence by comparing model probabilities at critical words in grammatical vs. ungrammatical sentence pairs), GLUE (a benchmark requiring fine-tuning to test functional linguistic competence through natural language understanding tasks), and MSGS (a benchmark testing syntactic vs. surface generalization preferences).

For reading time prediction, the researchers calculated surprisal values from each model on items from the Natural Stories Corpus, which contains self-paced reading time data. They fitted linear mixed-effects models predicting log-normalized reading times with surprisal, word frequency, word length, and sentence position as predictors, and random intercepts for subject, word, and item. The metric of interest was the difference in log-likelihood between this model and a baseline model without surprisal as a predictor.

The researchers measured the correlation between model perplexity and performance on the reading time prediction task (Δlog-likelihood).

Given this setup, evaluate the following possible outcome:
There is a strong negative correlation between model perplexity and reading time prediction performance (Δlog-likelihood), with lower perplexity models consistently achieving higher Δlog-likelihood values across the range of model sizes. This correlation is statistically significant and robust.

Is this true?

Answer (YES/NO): NO